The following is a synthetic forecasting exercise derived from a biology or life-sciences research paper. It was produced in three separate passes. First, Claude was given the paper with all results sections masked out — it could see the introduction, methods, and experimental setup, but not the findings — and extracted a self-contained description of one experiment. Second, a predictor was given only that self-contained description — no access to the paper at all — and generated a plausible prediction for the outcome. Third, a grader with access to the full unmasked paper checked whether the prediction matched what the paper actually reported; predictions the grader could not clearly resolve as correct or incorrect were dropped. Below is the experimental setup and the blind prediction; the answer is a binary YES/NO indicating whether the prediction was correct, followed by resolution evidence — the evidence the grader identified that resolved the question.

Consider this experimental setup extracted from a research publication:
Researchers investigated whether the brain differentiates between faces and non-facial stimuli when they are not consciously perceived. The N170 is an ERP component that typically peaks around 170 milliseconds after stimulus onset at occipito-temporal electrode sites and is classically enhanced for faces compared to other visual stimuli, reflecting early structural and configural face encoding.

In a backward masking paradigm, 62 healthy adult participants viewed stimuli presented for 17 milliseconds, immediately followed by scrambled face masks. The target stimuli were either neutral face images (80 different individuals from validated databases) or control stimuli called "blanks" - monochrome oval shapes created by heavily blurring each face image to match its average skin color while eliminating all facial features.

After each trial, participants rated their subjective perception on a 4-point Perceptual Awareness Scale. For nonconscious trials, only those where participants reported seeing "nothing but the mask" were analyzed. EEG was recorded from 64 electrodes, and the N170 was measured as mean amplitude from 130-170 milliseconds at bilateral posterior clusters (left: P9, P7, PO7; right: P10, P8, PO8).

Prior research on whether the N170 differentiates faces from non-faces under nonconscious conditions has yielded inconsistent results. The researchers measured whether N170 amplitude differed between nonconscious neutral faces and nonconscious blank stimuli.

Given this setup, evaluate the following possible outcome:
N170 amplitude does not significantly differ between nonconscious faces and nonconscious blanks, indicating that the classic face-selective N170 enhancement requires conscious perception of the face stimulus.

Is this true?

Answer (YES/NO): NO